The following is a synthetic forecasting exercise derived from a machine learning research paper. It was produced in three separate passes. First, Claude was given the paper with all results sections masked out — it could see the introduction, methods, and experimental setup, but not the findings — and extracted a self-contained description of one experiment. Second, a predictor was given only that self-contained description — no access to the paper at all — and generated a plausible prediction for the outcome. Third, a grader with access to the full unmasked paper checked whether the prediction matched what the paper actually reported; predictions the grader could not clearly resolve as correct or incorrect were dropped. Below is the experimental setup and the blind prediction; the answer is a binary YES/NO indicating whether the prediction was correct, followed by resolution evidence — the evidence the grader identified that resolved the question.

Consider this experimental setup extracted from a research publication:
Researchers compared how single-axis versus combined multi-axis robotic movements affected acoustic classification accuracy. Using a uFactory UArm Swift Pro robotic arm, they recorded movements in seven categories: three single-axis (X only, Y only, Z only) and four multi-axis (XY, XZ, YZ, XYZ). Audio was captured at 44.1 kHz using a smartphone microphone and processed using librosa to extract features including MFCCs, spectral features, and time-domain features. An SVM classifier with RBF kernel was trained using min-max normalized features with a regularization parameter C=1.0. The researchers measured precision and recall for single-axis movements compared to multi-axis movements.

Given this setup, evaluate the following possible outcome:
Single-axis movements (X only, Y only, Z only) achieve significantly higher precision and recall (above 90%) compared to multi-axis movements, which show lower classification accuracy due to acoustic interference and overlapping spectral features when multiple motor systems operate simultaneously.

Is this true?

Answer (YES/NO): NO